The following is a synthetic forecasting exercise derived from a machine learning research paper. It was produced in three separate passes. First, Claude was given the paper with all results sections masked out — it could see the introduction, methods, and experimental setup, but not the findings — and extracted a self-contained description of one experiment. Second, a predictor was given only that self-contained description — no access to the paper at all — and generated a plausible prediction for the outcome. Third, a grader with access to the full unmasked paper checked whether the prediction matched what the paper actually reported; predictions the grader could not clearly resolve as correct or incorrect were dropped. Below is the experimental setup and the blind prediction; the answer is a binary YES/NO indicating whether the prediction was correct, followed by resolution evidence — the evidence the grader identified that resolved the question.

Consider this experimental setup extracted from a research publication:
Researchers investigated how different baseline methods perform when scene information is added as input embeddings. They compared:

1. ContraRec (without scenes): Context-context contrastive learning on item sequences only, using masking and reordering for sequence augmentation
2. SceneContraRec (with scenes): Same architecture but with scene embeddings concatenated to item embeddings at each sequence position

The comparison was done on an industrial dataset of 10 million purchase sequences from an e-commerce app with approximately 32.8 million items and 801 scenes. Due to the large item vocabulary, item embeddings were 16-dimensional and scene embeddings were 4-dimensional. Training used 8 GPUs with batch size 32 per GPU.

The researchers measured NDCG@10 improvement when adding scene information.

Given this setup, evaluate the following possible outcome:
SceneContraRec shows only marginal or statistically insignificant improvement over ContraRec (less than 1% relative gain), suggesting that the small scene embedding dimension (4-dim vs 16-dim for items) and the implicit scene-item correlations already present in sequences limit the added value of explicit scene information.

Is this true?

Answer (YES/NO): YES